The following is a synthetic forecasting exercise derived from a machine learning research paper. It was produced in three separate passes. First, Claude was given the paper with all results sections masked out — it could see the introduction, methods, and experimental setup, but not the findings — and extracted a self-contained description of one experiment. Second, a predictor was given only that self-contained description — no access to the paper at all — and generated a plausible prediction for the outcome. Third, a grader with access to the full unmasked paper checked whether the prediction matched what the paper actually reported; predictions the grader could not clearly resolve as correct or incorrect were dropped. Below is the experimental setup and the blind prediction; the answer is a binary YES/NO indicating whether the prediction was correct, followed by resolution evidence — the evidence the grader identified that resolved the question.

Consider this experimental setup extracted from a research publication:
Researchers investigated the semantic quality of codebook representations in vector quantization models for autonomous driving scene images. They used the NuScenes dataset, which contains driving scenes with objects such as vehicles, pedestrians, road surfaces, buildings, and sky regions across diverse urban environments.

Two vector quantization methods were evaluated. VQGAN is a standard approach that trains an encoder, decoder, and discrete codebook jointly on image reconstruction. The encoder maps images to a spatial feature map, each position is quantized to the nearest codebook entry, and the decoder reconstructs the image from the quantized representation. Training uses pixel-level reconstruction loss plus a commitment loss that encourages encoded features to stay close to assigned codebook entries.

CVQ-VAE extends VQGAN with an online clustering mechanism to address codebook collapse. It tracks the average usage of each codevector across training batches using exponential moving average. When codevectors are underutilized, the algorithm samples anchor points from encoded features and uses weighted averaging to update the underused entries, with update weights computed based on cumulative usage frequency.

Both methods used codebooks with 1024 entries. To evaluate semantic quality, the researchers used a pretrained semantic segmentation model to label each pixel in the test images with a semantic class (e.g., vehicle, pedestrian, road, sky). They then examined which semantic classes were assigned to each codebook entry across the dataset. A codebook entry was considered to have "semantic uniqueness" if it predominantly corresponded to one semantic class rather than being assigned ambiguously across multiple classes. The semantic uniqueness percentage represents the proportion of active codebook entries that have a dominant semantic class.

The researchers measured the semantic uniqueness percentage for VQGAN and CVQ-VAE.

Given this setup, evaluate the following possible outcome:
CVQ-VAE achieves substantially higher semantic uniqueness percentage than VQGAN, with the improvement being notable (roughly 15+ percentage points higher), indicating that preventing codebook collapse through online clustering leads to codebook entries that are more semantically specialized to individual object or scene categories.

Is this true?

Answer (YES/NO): YES